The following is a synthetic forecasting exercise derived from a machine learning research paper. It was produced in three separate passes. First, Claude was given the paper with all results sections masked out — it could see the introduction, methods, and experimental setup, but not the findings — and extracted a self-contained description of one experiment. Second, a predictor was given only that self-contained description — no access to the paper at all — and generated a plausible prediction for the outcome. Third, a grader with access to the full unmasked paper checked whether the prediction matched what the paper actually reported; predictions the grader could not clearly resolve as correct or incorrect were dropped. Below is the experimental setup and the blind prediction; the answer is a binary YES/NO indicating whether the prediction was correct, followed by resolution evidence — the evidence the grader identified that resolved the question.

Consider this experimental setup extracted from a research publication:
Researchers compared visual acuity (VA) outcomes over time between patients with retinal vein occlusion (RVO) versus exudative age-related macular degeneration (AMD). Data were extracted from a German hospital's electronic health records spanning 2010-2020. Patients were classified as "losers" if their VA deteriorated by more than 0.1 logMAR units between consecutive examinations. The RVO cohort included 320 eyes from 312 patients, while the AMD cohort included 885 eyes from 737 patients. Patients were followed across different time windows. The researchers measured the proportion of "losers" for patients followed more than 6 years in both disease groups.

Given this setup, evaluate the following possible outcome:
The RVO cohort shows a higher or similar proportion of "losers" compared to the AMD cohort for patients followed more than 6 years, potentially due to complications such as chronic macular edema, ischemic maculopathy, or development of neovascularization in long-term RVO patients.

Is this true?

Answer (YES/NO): NO